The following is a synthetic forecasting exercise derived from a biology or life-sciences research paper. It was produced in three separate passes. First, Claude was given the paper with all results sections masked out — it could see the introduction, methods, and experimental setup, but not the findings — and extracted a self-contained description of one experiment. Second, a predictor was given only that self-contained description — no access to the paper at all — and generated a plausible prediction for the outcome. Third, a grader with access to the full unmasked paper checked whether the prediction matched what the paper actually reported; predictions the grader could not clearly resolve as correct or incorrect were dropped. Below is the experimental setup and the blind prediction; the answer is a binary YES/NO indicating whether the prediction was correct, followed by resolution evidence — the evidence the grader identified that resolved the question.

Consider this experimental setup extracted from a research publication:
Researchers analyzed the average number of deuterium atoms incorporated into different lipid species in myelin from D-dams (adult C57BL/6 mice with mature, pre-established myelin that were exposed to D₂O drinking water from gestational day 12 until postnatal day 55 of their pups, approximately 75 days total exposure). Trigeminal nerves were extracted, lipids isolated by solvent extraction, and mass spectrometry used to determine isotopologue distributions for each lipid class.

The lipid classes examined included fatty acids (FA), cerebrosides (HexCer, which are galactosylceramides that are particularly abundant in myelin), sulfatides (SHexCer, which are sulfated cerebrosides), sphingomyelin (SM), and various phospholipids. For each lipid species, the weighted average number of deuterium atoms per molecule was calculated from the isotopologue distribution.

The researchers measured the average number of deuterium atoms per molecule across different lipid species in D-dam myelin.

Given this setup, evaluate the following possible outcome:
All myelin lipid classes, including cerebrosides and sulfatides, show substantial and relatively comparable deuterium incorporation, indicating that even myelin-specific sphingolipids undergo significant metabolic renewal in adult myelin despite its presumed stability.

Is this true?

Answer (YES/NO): NO